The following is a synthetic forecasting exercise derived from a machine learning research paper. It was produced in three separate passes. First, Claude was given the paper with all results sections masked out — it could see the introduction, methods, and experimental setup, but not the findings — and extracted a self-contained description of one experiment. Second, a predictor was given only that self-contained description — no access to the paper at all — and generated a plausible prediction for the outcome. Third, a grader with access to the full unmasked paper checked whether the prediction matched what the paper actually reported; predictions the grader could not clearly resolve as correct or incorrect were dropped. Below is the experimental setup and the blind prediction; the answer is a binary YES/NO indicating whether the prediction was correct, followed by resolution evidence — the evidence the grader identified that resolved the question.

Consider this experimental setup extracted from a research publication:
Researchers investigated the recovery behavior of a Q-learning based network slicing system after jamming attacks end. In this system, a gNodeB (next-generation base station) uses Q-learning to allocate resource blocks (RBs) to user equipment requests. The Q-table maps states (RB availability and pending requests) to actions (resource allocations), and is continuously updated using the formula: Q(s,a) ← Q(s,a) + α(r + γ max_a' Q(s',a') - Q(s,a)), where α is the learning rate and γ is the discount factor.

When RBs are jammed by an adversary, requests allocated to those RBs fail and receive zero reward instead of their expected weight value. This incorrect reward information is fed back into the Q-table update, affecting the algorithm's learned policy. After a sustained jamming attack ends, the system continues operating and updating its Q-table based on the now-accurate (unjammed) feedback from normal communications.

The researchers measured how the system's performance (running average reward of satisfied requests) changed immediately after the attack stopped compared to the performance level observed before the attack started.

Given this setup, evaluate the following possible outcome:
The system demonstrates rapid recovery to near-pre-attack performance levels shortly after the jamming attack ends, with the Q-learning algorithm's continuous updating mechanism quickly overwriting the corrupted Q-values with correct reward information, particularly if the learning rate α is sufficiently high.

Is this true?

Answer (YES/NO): NO